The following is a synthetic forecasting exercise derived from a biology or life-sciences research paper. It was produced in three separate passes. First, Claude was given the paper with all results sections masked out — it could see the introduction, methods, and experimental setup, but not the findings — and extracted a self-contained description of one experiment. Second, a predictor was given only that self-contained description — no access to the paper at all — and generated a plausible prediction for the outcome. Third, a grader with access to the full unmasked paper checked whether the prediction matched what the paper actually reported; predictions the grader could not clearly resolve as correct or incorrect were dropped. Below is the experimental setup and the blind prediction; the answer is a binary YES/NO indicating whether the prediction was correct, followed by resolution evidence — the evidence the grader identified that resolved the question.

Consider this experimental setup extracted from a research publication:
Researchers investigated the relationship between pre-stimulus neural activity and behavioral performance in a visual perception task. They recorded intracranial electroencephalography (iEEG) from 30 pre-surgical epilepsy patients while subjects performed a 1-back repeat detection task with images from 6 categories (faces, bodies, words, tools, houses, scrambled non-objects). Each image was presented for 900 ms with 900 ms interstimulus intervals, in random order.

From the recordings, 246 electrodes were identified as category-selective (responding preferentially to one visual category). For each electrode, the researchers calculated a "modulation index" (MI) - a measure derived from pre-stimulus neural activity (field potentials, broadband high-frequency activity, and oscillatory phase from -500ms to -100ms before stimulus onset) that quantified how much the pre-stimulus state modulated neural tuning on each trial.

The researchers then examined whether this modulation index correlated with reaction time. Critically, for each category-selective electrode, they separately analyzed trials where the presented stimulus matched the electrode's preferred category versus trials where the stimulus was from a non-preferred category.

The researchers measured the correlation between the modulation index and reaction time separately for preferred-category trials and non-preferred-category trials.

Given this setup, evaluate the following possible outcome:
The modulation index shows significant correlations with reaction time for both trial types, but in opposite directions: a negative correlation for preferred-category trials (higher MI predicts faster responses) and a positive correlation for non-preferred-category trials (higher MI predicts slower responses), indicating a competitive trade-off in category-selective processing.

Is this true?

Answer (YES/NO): NO